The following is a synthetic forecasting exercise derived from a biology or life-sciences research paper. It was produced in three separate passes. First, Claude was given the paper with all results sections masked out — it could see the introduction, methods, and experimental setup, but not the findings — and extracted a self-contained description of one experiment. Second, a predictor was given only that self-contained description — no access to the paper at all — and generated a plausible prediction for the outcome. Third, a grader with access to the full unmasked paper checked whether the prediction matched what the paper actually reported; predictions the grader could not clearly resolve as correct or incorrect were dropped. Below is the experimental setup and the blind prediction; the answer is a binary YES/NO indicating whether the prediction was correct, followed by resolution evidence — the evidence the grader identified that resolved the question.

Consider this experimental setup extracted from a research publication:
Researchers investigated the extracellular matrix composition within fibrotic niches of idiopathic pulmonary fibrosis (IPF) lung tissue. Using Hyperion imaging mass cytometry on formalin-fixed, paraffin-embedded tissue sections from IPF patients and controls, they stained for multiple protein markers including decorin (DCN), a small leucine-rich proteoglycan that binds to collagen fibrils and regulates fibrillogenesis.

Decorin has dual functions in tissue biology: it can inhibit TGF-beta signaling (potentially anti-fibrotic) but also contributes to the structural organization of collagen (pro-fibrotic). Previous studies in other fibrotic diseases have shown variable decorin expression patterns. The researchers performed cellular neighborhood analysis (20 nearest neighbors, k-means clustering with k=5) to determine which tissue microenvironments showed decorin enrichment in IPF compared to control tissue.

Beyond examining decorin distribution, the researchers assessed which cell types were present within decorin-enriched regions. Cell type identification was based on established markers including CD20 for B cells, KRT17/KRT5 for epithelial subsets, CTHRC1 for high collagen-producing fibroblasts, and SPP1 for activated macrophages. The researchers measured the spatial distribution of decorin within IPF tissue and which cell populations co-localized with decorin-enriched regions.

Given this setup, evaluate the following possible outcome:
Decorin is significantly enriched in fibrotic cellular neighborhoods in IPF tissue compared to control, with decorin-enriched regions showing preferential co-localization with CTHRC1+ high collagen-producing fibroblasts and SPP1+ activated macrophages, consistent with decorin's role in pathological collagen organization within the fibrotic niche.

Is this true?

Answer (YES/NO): NO